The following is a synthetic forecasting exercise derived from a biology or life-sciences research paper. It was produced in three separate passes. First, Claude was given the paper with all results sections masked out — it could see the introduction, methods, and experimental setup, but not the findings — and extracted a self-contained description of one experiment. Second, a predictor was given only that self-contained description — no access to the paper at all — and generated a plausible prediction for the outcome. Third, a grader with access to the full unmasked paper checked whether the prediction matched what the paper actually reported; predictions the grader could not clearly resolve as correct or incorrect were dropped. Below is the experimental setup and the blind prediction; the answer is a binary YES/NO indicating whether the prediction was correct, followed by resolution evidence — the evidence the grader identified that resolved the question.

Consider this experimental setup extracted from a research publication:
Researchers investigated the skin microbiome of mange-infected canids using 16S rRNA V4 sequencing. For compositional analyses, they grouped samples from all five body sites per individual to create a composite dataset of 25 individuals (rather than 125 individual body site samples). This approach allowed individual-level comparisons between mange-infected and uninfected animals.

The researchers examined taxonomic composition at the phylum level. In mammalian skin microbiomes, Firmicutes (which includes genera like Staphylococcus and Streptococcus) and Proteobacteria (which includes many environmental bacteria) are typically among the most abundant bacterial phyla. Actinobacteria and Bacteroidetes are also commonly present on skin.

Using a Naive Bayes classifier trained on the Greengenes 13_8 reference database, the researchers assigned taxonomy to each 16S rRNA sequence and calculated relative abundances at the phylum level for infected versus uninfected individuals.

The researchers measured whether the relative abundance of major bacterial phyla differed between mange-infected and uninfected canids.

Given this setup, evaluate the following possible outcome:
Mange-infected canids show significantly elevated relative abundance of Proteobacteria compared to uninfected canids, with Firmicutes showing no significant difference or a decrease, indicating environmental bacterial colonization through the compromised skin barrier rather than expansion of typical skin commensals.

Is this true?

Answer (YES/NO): NO